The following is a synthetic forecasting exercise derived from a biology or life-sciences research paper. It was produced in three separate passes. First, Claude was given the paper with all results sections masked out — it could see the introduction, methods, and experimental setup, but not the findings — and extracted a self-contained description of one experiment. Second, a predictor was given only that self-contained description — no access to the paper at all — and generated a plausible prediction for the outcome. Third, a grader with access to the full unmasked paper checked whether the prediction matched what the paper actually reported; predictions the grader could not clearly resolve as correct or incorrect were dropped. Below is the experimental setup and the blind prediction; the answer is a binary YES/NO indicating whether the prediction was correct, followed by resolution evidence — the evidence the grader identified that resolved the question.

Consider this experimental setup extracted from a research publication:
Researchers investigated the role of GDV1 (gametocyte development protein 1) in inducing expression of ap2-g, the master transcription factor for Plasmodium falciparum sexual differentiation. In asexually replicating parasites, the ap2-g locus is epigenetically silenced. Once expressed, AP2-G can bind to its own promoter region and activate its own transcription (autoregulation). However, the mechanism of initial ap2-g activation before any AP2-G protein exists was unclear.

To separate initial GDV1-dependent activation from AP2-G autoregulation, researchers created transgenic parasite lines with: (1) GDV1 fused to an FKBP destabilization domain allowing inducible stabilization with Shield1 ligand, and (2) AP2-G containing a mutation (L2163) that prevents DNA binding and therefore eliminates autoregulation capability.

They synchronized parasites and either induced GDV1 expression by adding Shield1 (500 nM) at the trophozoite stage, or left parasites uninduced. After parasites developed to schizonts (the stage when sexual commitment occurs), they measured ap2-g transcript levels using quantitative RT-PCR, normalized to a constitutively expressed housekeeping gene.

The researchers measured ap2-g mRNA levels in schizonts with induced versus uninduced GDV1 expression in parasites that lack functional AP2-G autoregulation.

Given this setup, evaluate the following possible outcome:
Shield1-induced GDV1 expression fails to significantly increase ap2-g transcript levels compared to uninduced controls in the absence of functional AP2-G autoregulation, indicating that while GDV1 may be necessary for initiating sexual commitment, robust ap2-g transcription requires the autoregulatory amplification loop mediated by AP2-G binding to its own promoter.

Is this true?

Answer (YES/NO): NO